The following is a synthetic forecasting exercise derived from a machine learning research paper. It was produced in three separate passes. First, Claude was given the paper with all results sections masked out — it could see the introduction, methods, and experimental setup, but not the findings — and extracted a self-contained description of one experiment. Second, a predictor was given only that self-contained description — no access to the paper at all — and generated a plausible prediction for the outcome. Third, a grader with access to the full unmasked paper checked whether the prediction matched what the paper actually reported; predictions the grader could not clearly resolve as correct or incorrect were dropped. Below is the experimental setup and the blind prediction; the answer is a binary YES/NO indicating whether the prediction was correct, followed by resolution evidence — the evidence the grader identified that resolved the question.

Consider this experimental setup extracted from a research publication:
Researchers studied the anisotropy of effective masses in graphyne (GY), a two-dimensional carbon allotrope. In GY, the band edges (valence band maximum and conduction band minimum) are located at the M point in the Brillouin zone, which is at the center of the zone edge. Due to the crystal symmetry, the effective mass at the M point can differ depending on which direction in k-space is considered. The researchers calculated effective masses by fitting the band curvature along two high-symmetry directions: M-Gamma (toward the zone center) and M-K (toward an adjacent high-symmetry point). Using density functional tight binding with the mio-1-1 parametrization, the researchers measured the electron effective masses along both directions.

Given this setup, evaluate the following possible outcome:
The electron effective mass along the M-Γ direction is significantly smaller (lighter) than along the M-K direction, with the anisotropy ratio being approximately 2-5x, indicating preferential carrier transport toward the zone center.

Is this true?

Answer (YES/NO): NO